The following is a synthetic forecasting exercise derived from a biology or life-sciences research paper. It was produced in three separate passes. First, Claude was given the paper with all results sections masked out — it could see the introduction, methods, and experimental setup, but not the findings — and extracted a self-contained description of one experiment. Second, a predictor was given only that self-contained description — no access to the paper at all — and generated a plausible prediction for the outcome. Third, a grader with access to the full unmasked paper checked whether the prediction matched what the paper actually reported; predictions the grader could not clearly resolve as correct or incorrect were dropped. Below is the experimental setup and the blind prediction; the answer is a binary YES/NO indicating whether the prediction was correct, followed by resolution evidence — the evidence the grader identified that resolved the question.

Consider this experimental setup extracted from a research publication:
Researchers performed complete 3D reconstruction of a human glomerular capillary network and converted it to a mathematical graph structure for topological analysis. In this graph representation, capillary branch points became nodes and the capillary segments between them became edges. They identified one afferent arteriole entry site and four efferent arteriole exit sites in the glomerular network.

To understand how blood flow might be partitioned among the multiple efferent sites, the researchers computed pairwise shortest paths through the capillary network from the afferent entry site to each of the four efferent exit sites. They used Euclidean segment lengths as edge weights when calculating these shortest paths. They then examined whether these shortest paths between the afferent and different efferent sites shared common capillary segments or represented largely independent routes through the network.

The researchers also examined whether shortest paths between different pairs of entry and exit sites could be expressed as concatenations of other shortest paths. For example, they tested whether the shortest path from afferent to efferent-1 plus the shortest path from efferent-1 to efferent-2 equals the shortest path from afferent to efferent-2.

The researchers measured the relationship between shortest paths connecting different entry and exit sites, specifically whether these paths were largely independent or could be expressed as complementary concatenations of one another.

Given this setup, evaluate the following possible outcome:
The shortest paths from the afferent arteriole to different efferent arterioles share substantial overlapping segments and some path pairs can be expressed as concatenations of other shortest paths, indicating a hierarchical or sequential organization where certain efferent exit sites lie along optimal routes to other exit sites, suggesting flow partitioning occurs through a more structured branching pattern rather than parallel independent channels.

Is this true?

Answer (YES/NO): YES